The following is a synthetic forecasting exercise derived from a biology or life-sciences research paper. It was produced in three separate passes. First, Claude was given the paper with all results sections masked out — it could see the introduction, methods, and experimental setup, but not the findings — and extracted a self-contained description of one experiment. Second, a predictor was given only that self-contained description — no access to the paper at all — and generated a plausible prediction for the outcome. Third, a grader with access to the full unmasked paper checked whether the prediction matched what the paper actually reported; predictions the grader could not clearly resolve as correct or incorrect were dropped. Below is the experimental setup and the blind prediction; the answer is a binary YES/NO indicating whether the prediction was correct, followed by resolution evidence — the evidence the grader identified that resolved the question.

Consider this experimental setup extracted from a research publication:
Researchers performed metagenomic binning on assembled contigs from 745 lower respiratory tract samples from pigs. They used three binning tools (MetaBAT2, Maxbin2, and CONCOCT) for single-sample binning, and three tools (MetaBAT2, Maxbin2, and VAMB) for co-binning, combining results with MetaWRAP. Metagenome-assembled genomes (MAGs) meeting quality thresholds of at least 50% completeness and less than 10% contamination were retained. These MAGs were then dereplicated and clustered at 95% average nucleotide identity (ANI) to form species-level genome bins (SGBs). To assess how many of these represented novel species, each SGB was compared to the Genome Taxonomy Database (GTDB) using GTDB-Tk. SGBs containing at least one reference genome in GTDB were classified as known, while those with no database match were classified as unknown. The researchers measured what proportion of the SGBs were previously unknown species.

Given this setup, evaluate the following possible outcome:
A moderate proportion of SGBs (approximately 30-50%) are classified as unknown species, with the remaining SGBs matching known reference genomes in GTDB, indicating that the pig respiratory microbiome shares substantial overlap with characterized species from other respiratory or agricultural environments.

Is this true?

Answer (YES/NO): NO